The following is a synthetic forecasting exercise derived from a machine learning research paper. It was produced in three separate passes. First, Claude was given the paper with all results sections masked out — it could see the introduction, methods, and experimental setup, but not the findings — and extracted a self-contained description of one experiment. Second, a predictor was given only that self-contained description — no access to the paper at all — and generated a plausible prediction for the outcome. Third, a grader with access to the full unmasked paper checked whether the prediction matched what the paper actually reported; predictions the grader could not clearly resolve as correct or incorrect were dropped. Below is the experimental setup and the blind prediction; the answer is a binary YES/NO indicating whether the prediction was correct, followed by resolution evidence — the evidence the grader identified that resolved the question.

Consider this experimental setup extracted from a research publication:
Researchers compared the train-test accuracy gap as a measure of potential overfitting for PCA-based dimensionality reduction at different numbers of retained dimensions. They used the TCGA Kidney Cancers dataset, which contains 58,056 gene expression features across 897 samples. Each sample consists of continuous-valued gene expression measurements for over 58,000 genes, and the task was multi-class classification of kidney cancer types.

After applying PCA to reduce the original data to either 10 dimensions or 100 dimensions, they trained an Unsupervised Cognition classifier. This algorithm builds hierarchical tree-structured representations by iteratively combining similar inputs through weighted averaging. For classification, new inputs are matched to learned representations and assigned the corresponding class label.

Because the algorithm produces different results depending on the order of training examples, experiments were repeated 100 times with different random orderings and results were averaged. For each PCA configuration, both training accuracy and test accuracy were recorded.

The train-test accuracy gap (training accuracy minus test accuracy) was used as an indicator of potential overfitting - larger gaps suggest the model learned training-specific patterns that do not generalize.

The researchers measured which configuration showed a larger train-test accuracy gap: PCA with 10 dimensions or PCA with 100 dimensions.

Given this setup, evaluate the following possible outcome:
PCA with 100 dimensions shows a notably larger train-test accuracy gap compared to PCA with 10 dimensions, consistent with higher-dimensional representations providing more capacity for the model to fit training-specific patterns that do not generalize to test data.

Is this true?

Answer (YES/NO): NO